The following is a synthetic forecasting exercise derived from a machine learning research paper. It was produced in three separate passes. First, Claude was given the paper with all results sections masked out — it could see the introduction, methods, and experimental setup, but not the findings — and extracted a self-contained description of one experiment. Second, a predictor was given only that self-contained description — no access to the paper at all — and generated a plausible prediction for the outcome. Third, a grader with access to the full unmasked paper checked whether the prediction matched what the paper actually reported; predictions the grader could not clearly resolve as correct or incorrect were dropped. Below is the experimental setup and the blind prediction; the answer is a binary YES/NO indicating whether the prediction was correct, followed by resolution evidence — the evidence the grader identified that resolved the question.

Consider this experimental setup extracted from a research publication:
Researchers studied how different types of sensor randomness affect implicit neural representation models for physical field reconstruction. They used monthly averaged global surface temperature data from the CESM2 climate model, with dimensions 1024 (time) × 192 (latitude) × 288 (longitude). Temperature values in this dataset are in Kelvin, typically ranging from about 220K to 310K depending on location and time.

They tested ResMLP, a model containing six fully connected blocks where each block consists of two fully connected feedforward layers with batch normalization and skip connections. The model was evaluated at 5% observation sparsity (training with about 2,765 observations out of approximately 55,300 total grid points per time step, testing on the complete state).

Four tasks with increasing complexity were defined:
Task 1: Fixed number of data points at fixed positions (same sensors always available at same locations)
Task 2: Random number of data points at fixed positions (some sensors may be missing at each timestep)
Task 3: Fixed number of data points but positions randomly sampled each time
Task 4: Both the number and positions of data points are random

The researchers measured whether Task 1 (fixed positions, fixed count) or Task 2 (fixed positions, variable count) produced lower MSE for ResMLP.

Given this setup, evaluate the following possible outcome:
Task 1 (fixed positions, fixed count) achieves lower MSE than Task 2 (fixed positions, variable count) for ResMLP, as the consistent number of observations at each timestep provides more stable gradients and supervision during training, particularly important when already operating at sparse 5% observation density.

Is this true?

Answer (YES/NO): NO